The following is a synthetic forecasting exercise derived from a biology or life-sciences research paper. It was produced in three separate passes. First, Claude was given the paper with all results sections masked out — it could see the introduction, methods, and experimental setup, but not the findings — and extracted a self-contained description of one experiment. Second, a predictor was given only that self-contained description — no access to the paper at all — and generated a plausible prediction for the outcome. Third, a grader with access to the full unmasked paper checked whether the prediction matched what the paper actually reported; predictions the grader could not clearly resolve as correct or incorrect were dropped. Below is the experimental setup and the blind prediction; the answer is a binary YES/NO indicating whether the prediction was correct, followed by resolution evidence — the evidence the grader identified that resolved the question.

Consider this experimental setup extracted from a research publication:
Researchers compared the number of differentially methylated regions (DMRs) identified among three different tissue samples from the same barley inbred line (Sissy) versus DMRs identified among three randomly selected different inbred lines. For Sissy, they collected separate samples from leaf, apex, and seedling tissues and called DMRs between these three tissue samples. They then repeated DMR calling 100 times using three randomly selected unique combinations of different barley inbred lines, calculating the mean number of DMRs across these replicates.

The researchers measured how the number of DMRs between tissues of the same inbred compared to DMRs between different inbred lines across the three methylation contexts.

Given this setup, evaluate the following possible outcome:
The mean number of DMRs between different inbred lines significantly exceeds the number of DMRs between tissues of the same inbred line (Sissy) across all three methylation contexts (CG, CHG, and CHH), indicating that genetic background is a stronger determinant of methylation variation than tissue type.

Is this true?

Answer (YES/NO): YES